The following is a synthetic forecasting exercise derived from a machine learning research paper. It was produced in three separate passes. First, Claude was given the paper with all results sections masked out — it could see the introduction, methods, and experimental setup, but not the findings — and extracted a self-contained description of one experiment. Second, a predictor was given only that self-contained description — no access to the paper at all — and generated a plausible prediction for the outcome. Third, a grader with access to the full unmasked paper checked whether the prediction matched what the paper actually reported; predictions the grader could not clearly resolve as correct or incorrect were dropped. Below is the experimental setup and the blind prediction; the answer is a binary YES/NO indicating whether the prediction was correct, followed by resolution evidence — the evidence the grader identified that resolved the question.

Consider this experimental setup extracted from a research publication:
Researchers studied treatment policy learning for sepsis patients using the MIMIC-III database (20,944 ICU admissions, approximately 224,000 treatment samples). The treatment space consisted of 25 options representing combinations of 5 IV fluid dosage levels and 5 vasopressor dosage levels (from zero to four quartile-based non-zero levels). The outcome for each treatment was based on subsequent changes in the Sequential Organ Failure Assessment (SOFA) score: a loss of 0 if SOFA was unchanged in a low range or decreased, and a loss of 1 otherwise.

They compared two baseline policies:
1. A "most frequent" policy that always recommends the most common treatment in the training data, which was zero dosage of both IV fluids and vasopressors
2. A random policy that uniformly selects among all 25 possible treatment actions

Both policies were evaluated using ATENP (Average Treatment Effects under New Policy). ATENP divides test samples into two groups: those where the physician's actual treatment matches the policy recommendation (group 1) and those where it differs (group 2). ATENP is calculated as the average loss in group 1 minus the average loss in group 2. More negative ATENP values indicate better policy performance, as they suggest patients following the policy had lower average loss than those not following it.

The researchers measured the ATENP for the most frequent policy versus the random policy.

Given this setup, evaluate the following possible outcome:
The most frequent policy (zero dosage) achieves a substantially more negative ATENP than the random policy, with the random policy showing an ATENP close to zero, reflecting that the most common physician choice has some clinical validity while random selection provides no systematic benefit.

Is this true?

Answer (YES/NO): NO